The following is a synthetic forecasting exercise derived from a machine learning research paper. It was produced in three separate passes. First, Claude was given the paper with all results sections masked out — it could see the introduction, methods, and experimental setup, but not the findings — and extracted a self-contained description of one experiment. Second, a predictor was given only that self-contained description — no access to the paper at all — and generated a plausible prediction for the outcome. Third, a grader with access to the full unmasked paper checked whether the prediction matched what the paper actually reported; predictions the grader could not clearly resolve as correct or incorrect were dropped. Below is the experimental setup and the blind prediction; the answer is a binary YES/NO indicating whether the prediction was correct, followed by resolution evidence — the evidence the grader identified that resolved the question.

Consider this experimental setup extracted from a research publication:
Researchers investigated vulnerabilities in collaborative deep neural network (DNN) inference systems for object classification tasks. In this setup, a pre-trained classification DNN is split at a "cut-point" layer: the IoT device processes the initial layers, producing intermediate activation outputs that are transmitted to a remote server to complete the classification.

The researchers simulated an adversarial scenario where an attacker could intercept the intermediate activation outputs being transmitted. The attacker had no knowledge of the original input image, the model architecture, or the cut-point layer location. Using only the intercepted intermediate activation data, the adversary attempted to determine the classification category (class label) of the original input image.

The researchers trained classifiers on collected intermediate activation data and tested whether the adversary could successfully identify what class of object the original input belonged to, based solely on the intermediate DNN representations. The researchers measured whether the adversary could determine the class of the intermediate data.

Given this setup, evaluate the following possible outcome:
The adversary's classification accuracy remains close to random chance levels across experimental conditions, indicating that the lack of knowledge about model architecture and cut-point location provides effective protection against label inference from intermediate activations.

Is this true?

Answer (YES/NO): YES